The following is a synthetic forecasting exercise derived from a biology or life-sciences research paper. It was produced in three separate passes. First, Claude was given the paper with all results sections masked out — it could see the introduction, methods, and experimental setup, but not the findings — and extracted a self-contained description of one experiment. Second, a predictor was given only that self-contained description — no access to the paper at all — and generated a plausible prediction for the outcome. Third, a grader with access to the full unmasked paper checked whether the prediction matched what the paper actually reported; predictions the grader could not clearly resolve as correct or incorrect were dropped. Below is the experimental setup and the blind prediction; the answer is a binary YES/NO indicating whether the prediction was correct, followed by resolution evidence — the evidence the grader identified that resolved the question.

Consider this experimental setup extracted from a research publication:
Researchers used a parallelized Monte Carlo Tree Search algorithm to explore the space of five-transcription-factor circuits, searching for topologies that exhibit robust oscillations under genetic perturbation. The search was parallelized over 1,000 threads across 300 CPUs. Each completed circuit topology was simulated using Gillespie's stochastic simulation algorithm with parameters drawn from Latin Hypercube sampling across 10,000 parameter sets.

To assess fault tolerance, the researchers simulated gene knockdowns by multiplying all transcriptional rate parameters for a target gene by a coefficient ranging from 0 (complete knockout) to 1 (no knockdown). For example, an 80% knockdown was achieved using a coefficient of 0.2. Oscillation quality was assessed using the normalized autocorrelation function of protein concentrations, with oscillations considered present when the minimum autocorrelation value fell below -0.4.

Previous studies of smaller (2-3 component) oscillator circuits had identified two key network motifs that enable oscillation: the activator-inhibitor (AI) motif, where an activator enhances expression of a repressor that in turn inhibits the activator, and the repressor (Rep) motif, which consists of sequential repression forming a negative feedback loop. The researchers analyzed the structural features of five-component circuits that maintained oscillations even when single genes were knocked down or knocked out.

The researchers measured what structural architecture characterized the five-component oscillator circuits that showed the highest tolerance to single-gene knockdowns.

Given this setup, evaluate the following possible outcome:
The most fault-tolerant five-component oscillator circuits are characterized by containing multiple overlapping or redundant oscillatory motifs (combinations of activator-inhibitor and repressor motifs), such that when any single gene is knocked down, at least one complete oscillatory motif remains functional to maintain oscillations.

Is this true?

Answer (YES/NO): YES